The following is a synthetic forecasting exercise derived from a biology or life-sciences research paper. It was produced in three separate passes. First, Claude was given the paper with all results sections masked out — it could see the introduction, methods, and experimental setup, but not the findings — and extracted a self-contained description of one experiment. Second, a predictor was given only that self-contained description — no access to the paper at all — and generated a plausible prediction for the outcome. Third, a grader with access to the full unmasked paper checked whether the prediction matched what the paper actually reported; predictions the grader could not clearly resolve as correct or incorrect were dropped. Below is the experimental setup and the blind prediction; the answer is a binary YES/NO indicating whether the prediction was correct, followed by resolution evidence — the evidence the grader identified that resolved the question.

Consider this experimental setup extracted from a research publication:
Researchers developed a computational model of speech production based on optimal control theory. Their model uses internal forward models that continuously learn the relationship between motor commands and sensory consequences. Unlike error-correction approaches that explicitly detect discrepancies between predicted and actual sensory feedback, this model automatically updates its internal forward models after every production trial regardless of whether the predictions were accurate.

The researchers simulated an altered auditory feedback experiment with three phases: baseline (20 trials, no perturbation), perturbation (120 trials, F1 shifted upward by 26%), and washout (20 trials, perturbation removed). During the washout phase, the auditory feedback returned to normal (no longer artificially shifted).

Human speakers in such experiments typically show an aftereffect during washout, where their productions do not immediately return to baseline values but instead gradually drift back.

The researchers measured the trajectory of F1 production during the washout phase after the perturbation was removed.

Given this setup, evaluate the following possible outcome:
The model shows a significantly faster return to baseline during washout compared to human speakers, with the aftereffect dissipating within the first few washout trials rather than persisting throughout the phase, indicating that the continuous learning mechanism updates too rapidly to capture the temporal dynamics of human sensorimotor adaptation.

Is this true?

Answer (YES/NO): NO